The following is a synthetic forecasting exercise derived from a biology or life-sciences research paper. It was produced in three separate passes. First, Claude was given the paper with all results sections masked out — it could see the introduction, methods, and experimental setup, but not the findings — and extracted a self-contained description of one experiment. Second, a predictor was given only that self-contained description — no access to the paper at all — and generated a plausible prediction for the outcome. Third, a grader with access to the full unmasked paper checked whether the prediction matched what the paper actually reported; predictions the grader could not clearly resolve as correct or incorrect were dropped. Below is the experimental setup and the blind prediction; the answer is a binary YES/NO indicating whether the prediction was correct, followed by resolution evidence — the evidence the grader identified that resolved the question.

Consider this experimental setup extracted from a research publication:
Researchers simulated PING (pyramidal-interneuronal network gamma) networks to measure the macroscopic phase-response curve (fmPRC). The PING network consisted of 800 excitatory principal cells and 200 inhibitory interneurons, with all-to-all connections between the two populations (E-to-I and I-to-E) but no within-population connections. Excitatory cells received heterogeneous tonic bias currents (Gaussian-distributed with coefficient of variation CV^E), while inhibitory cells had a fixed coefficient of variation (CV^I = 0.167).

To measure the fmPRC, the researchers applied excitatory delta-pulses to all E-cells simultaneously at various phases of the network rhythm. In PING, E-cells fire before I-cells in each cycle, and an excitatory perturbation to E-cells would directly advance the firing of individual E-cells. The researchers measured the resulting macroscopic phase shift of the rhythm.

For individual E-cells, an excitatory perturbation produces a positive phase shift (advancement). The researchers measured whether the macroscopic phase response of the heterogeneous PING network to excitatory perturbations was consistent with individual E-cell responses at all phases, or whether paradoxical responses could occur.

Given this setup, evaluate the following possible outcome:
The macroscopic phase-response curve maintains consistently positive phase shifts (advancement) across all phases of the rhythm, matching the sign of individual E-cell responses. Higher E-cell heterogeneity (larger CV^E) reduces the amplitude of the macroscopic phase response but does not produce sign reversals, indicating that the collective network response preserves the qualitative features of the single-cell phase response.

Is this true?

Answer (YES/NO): NO